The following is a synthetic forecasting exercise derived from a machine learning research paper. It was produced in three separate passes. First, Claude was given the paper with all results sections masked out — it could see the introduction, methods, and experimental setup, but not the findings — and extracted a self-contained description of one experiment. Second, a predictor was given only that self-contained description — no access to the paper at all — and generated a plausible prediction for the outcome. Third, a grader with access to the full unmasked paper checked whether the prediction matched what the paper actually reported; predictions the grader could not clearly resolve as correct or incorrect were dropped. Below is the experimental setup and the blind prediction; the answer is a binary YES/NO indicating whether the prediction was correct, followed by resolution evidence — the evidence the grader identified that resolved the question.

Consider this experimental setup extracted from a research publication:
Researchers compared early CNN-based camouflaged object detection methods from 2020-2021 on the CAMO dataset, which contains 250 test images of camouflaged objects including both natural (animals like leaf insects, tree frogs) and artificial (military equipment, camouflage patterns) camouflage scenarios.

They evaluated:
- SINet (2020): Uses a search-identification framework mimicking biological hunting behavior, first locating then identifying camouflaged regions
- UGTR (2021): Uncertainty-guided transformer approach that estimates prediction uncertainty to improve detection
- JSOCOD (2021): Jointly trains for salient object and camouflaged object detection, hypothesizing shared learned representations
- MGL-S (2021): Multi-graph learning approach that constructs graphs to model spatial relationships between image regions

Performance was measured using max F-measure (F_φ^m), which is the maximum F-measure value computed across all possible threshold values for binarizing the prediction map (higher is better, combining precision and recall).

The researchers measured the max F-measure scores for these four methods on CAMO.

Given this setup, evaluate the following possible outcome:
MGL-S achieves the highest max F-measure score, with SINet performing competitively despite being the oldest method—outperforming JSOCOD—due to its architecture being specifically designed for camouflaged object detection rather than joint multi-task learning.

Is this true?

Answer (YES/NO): NO